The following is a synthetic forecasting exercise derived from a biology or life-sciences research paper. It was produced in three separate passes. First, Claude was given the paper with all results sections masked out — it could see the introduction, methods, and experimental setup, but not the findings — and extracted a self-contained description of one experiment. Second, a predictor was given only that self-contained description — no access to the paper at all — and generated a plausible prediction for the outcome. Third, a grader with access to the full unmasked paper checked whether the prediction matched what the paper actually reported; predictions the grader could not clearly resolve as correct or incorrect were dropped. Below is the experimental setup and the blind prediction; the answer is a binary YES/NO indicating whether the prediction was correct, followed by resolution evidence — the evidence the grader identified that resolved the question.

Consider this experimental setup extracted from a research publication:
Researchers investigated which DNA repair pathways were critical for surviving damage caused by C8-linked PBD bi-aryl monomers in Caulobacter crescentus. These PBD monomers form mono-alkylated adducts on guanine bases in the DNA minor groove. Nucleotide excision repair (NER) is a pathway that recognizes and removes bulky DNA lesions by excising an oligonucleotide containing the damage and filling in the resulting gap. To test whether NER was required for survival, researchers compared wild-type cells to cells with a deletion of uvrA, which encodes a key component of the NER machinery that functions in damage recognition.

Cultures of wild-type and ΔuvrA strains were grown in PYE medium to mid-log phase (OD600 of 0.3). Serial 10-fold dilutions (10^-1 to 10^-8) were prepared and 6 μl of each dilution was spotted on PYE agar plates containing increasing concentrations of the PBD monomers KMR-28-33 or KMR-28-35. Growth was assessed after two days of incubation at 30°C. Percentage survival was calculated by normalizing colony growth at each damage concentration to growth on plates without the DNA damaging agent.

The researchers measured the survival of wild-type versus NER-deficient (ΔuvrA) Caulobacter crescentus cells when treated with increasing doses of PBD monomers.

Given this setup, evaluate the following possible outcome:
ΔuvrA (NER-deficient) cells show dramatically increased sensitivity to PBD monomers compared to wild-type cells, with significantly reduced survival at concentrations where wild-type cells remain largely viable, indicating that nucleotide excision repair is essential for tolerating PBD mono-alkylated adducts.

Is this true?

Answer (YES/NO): YES